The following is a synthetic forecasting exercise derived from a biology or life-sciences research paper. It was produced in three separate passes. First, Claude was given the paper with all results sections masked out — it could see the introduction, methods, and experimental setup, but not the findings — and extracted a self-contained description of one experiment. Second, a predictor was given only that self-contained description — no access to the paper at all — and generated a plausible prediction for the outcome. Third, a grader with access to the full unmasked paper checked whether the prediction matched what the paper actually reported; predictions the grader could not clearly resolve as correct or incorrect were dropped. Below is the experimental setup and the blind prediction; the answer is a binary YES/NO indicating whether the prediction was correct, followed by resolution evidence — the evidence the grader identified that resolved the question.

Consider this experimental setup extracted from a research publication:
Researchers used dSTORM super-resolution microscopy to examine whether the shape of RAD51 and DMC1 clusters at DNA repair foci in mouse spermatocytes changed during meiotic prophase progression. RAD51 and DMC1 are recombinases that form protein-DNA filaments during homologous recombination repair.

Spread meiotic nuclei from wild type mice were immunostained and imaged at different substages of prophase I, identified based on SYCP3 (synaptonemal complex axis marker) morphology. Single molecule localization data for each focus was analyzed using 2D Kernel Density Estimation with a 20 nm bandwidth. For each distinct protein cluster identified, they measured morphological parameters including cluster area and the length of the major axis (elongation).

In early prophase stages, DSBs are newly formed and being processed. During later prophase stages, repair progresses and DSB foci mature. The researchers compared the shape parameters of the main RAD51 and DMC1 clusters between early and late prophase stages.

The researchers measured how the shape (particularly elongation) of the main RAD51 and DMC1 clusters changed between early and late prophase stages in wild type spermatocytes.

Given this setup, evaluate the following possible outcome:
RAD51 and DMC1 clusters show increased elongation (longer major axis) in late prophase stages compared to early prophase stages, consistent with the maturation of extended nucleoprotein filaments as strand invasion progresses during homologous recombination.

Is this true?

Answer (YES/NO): NO